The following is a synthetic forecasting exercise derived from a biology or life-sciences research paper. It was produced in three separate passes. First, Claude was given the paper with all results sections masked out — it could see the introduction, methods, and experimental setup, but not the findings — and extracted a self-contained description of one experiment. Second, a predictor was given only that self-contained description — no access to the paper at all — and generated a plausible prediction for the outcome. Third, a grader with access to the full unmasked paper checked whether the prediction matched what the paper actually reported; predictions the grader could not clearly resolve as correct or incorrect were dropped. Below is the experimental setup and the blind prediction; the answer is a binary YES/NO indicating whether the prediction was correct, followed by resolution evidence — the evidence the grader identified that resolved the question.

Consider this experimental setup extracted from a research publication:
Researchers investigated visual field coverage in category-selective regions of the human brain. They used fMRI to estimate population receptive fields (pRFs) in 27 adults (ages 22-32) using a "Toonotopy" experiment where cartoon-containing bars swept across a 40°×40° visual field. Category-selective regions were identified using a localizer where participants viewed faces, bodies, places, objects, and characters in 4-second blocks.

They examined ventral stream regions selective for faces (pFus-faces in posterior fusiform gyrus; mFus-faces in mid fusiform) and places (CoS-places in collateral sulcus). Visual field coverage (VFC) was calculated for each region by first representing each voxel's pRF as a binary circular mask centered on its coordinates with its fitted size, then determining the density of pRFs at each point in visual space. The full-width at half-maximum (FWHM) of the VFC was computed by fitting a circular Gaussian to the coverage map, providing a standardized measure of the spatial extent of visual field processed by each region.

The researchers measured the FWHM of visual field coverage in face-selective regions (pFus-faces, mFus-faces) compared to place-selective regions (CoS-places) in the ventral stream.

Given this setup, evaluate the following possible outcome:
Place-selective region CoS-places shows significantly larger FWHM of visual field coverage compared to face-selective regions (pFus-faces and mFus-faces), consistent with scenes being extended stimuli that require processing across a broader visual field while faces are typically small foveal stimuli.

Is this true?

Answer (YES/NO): YES